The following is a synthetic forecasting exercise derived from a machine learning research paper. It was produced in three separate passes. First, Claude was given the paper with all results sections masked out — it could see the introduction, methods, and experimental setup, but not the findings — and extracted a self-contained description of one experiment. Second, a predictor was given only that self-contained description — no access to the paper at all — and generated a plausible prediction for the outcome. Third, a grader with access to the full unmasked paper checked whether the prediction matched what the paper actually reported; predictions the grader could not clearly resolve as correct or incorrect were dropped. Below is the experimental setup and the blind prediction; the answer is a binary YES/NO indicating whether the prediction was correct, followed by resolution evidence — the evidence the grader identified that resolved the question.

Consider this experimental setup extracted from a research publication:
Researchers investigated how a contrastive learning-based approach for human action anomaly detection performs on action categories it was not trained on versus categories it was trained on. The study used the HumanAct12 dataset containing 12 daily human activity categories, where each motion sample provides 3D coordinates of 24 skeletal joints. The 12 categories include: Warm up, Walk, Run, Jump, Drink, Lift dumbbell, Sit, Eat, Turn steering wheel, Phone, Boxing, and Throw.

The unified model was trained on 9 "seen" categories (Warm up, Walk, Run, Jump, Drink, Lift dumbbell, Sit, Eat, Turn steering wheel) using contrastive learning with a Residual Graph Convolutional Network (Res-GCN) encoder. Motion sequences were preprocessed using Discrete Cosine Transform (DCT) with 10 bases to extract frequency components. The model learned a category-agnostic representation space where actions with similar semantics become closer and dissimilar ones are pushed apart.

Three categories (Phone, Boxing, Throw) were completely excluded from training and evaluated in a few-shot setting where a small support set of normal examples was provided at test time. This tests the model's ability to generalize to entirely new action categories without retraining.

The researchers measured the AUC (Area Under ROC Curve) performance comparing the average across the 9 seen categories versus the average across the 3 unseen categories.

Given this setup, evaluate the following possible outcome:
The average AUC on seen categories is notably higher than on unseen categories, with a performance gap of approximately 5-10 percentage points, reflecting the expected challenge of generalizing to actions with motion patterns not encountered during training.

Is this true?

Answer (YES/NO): NO